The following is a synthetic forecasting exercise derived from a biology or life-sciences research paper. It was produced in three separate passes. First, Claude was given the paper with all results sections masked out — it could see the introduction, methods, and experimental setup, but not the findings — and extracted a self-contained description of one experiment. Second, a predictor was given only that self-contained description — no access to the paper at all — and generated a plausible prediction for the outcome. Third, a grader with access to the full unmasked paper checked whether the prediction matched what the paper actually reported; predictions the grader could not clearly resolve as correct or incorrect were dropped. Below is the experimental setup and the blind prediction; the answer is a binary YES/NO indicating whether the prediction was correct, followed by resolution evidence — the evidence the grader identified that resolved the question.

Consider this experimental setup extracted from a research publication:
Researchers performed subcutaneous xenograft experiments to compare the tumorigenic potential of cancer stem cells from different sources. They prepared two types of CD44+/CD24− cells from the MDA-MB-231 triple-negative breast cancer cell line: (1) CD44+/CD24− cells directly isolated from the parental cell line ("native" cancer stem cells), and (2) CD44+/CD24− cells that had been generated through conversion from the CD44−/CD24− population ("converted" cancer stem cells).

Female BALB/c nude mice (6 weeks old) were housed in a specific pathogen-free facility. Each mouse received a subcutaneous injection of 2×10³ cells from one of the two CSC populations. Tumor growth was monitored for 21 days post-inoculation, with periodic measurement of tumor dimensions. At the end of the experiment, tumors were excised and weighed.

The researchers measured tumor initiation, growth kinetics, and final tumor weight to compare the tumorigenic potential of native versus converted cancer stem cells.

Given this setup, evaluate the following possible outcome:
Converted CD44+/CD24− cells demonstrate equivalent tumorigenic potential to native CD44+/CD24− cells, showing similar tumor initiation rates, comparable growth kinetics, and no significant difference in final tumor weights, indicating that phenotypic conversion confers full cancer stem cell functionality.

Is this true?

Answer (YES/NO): YES